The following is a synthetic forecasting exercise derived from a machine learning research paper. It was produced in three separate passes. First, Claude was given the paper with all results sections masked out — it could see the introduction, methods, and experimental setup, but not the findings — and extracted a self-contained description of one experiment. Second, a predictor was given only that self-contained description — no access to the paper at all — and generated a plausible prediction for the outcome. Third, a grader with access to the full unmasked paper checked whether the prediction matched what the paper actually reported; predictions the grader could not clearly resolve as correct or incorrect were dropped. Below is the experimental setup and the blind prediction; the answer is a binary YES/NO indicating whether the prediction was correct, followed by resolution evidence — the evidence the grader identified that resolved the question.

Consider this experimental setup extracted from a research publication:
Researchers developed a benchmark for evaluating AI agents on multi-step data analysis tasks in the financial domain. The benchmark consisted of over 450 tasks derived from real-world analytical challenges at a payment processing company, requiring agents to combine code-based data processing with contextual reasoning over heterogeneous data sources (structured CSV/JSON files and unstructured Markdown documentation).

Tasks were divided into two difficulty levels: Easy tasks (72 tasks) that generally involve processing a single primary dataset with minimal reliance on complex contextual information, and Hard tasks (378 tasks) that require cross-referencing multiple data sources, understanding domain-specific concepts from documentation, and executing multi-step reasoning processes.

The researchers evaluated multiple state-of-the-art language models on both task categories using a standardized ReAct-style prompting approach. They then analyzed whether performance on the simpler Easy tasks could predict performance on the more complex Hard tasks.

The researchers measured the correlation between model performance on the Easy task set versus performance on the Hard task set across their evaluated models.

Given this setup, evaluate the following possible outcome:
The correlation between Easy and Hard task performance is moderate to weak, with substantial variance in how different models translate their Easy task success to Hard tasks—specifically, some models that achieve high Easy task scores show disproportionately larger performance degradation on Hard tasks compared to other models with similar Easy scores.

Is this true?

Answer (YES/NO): YES